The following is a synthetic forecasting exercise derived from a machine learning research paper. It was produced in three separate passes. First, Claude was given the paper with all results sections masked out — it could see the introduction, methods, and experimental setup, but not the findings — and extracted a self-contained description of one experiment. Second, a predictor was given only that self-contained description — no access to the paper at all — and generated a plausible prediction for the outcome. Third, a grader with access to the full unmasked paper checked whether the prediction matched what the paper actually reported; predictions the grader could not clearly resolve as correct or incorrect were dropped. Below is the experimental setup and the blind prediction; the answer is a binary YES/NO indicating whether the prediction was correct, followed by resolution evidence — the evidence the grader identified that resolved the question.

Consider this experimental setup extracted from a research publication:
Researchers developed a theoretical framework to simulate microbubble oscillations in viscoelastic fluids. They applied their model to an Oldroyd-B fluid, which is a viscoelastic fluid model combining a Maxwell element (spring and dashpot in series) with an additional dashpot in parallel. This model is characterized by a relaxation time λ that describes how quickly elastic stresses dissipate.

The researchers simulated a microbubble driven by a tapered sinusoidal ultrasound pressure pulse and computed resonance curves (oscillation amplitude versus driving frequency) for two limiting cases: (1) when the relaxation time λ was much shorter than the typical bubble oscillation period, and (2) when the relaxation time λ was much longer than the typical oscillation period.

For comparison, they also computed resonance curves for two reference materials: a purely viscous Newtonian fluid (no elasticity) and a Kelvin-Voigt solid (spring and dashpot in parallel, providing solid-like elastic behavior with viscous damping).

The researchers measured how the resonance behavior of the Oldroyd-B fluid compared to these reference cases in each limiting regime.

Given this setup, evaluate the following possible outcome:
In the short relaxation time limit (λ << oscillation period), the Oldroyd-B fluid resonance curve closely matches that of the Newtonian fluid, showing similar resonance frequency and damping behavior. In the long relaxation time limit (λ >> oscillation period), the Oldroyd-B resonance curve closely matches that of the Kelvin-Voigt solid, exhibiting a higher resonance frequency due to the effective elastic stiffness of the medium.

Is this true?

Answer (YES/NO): YES